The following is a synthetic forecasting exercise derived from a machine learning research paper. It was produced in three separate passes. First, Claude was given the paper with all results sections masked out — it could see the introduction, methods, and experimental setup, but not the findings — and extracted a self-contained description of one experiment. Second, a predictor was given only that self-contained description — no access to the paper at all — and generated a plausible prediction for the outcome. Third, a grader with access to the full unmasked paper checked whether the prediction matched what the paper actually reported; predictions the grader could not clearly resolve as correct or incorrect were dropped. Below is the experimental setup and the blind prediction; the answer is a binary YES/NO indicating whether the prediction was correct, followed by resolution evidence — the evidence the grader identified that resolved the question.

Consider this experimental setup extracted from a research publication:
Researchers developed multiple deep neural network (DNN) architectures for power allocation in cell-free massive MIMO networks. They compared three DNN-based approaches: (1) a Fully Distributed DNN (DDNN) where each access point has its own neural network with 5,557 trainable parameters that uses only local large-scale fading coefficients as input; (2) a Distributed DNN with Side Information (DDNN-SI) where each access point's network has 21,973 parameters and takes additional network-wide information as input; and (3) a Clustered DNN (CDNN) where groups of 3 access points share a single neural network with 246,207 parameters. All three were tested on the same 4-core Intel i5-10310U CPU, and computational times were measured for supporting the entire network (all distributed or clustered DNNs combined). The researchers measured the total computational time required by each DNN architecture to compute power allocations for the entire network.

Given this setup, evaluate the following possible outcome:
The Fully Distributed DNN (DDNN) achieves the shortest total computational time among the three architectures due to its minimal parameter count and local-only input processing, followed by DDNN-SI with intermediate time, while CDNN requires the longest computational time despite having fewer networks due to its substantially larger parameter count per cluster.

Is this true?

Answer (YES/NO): NO